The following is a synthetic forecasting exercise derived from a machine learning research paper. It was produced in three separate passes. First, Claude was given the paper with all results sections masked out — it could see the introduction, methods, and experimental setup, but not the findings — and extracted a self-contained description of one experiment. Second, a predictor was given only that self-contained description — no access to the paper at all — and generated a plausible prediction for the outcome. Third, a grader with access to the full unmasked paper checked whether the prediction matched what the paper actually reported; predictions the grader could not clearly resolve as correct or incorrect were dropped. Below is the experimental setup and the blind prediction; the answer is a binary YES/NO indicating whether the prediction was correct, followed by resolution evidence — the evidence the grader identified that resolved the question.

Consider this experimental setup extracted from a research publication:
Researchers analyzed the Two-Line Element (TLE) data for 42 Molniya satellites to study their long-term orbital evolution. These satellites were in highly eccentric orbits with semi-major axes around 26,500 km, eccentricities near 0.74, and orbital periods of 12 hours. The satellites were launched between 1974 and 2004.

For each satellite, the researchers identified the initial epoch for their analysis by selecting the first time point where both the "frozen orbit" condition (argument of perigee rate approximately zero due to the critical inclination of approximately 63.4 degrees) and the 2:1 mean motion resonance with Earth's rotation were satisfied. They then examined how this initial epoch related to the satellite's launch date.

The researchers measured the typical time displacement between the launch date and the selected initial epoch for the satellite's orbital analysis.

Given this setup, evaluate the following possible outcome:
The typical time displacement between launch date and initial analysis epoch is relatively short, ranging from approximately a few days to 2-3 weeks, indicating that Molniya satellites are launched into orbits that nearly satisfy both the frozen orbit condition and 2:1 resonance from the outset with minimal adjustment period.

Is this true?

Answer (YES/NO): NO